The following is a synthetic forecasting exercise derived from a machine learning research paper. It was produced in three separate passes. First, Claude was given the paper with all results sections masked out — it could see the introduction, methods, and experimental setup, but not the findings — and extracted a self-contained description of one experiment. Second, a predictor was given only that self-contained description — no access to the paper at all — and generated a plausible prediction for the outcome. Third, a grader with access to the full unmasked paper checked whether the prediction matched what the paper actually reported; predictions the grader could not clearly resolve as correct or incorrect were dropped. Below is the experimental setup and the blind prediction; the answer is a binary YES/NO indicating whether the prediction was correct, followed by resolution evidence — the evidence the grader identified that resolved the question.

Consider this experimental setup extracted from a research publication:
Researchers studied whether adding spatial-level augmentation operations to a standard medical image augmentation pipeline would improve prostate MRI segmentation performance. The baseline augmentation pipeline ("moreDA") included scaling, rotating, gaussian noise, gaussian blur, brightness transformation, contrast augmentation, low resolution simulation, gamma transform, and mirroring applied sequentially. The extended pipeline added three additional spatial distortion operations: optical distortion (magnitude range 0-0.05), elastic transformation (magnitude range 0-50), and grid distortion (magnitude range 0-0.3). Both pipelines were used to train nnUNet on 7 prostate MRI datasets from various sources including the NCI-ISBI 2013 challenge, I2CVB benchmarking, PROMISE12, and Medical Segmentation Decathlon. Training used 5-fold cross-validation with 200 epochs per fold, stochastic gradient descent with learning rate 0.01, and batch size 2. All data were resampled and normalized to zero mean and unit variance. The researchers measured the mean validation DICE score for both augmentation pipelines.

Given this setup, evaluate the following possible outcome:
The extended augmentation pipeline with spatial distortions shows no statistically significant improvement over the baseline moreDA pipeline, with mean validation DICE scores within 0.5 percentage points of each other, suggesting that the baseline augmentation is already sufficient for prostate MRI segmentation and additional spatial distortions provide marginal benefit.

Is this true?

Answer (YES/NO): NO